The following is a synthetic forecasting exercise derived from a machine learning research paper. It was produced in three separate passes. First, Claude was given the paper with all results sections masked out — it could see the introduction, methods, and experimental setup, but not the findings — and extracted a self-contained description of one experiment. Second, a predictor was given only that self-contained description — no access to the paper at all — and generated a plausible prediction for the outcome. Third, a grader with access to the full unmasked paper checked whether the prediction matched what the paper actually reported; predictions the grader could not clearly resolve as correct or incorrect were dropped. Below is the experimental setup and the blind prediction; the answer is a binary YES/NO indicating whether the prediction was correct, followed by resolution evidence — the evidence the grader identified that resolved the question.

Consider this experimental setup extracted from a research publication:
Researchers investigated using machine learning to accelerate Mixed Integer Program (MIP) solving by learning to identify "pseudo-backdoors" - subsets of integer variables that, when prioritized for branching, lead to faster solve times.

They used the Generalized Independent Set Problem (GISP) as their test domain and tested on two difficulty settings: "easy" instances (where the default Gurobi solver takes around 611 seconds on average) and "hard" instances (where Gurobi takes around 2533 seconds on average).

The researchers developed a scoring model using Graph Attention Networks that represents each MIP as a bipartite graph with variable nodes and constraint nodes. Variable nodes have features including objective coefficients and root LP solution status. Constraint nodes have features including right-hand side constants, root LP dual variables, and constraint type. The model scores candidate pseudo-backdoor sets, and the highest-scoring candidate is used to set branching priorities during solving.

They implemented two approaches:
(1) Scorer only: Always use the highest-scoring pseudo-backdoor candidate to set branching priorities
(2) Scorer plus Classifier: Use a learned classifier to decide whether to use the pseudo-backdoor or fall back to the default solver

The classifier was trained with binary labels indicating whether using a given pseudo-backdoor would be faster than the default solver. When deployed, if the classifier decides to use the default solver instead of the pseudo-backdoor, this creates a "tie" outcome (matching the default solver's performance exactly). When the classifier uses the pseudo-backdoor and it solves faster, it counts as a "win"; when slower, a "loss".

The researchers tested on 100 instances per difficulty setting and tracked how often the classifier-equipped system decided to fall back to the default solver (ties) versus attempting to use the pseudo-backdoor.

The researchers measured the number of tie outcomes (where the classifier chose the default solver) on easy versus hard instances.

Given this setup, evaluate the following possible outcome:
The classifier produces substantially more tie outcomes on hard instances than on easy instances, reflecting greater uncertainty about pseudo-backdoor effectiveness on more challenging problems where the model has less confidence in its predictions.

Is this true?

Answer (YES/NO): NO